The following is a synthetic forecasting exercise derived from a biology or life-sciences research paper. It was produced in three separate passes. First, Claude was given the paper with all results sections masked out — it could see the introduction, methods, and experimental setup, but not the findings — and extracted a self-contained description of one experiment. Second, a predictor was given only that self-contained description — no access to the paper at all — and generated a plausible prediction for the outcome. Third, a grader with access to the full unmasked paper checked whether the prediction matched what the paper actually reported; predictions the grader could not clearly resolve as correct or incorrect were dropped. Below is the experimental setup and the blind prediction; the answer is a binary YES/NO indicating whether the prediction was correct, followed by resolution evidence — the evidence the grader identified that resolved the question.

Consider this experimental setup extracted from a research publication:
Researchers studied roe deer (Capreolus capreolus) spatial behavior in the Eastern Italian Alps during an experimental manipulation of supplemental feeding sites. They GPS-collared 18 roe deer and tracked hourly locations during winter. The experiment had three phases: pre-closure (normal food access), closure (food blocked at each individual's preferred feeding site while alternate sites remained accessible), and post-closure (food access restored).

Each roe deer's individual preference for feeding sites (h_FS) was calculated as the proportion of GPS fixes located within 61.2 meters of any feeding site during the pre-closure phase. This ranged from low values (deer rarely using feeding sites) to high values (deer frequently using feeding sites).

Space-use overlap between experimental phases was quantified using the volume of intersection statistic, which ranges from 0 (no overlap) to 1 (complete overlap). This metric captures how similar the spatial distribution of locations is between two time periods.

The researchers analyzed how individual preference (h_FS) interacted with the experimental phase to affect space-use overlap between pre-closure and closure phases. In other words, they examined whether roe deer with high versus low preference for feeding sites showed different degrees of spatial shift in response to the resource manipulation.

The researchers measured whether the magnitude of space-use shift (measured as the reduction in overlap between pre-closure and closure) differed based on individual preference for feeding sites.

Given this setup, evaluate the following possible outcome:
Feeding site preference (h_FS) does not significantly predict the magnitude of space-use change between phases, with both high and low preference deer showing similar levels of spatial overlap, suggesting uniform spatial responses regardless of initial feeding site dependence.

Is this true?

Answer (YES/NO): NO